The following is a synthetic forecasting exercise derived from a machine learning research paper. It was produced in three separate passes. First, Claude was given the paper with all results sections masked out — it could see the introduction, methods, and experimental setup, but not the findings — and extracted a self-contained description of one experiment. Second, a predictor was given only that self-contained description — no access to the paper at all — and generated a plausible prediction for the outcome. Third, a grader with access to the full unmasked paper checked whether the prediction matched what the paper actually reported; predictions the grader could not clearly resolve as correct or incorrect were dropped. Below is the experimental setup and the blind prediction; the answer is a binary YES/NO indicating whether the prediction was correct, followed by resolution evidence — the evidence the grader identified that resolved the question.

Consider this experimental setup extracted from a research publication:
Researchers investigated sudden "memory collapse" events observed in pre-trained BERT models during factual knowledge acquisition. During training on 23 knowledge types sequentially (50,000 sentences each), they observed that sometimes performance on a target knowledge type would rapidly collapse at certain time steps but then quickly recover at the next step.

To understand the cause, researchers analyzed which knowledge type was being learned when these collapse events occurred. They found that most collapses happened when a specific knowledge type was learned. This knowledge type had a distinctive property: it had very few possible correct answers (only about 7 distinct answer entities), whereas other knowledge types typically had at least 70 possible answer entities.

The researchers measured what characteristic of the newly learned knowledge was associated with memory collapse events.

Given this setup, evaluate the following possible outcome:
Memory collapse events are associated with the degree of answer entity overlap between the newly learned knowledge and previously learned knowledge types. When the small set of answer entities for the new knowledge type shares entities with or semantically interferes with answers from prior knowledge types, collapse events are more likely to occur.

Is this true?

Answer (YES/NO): NO